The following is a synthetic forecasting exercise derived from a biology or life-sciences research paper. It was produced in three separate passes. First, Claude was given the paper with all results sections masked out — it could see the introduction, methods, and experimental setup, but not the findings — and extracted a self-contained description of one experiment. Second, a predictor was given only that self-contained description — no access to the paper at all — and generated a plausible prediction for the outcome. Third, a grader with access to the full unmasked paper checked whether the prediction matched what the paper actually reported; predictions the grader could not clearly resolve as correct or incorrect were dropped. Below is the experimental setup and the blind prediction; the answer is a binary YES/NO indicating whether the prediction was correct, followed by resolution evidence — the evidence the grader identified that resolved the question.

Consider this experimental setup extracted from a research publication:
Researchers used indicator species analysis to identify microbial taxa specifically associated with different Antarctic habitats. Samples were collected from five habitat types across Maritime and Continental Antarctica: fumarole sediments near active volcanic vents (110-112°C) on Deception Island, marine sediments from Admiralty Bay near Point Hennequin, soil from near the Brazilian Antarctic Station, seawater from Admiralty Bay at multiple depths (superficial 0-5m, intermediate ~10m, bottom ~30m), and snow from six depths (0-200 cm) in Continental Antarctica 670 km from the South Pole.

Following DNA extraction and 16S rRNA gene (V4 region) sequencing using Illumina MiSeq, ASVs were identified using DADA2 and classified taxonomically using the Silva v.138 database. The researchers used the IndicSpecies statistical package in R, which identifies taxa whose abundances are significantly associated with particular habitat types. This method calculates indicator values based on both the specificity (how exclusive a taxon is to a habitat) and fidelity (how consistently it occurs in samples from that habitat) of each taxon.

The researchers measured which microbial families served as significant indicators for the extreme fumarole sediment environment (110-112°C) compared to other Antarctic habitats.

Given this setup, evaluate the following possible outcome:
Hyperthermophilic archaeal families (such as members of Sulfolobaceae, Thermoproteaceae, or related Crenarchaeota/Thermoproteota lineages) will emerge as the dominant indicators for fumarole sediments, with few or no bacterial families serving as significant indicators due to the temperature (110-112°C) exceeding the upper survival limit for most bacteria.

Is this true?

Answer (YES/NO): NO